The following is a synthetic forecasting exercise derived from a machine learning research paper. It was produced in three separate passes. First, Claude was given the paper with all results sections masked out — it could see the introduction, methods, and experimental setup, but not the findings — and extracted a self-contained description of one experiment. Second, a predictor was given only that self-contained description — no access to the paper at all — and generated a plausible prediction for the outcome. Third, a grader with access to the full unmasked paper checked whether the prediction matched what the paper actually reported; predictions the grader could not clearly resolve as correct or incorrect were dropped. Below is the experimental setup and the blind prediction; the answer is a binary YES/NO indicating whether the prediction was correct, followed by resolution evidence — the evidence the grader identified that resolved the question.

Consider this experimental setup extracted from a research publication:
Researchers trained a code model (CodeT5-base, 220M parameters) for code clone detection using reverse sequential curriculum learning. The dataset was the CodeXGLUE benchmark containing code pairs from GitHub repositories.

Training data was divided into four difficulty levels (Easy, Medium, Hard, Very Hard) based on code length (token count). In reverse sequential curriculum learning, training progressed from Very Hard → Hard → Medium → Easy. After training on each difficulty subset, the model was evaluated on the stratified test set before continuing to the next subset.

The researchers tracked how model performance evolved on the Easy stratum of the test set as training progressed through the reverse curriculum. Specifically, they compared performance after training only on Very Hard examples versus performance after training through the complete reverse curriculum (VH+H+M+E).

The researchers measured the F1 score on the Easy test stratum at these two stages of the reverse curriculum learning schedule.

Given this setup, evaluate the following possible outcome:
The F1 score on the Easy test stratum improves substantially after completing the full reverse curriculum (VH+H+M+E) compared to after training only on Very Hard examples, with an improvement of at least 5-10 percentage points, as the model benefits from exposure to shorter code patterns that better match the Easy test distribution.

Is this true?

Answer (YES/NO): NO